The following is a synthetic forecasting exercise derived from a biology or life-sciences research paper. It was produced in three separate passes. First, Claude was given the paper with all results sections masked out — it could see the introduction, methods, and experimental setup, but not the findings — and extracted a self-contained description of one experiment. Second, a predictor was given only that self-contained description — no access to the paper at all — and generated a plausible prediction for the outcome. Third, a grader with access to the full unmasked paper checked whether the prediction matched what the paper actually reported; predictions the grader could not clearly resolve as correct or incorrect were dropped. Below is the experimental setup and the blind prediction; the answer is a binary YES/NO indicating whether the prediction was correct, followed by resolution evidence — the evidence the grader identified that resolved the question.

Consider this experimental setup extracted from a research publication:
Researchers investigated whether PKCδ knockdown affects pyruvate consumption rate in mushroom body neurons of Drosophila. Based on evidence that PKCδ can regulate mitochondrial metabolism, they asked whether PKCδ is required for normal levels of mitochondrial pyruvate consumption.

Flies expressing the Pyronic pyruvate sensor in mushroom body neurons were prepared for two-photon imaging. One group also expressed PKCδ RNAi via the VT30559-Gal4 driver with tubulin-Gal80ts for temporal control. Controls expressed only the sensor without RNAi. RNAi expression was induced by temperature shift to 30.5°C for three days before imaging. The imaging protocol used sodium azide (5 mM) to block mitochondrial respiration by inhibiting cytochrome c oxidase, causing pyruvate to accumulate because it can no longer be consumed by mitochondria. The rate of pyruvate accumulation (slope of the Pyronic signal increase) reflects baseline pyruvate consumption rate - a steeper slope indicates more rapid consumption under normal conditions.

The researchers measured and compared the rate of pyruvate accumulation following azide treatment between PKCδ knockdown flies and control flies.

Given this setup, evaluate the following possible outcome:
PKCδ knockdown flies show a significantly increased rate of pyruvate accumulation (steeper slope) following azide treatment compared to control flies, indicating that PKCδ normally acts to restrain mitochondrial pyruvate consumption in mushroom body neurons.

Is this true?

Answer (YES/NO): NO